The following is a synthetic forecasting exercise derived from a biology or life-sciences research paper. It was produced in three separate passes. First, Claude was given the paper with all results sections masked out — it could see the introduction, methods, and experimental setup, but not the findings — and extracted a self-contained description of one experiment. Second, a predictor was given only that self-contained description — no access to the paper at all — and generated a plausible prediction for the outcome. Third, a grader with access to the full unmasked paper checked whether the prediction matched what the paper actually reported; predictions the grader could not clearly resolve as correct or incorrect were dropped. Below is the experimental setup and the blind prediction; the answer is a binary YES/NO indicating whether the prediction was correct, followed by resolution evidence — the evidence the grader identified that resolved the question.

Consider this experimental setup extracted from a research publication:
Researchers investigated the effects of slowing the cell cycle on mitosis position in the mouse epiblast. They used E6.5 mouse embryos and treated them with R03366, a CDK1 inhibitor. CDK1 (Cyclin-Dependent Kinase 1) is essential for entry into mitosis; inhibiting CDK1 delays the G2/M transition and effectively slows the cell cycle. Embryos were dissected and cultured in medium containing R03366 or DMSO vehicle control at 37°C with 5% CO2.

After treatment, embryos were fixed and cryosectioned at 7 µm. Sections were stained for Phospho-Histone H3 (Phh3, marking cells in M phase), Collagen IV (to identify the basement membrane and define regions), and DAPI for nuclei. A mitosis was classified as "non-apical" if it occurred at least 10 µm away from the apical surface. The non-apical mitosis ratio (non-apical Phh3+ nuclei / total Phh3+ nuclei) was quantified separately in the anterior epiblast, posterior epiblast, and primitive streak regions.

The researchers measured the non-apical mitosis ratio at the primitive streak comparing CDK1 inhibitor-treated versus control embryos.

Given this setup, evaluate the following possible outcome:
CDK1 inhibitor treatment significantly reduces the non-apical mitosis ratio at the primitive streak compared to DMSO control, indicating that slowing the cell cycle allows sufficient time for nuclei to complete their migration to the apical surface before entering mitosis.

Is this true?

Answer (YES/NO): NO